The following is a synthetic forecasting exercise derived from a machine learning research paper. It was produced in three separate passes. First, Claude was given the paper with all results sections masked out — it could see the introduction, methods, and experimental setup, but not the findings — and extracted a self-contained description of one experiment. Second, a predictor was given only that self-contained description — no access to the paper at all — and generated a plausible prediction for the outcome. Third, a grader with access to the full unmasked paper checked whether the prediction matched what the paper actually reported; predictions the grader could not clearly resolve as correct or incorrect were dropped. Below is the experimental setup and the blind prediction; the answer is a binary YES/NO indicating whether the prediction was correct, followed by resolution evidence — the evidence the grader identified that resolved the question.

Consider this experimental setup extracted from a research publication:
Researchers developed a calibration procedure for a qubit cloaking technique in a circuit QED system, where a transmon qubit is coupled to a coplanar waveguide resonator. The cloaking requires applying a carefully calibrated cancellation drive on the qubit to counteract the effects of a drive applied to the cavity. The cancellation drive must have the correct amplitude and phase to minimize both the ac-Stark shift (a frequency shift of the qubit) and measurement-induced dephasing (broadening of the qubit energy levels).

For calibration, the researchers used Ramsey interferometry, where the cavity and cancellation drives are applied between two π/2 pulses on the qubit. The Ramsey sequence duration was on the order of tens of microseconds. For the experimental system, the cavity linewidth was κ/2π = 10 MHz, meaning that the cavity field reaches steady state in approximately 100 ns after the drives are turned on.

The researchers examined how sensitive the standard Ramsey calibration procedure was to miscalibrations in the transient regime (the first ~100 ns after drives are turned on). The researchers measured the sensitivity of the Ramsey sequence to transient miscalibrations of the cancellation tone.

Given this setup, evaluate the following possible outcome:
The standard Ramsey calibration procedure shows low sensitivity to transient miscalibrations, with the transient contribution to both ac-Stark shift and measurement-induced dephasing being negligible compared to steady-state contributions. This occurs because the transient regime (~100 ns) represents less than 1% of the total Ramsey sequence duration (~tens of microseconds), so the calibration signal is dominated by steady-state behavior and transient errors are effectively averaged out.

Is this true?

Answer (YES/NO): YES